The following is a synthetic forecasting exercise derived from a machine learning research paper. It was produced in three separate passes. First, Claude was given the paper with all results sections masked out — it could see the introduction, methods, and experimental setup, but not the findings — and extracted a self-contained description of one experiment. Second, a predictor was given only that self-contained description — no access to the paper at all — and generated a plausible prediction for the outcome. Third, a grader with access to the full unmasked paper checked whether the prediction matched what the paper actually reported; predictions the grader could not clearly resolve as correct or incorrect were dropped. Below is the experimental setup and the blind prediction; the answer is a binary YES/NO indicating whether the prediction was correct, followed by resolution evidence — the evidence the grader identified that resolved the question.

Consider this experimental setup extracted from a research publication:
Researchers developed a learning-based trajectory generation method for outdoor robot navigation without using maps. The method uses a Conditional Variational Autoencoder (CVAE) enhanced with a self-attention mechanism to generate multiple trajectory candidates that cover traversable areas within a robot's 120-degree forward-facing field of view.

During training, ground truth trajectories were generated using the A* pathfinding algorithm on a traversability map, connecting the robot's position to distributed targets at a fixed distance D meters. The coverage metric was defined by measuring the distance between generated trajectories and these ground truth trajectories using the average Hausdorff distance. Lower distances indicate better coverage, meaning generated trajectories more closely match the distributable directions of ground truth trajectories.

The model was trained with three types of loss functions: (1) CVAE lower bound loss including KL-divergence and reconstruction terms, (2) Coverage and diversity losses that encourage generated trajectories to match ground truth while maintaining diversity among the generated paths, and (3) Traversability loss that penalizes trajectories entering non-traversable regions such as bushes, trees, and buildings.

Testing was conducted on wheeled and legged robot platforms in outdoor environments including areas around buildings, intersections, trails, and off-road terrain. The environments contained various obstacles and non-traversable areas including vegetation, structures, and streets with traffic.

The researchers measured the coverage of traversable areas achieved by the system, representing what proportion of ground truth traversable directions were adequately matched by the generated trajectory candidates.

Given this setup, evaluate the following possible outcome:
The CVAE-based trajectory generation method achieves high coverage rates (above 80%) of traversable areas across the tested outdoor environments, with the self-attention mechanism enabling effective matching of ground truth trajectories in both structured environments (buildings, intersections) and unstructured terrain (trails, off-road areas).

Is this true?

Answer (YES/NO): NO